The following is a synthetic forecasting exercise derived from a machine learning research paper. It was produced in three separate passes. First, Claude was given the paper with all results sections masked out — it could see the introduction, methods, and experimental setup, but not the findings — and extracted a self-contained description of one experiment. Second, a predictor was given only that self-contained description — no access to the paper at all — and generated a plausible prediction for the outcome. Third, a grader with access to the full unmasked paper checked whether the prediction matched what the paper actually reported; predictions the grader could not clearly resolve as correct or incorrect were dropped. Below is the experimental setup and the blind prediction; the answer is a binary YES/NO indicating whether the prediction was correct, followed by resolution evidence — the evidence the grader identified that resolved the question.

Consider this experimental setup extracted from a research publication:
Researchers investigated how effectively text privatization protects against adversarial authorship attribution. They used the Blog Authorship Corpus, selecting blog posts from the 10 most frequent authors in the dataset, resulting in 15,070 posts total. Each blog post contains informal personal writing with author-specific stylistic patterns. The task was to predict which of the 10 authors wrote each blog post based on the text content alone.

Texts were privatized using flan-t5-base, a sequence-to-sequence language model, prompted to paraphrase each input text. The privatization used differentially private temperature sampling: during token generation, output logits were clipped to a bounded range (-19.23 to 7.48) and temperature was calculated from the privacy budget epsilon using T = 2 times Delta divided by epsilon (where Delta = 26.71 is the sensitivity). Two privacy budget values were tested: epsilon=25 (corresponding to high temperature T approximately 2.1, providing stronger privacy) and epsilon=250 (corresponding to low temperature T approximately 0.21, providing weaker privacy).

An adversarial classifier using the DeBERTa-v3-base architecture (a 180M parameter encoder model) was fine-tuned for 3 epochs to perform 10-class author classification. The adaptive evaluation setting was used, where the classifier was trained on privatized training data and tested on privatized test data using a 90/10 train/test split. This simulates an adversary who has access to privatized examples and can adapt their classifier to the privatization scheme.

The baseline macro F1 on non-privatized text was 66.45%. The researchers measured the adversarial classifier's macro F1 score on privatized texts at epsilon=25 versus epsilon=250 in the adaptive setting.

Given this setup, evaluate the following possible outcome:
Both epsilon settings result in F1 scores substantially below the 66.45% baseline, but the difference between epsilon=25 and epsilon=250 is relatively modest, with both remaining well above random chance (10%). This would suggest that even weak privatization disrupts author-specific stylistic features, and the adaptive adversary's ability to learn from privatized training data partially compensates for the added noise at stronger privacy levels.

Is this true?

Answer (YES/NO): NO